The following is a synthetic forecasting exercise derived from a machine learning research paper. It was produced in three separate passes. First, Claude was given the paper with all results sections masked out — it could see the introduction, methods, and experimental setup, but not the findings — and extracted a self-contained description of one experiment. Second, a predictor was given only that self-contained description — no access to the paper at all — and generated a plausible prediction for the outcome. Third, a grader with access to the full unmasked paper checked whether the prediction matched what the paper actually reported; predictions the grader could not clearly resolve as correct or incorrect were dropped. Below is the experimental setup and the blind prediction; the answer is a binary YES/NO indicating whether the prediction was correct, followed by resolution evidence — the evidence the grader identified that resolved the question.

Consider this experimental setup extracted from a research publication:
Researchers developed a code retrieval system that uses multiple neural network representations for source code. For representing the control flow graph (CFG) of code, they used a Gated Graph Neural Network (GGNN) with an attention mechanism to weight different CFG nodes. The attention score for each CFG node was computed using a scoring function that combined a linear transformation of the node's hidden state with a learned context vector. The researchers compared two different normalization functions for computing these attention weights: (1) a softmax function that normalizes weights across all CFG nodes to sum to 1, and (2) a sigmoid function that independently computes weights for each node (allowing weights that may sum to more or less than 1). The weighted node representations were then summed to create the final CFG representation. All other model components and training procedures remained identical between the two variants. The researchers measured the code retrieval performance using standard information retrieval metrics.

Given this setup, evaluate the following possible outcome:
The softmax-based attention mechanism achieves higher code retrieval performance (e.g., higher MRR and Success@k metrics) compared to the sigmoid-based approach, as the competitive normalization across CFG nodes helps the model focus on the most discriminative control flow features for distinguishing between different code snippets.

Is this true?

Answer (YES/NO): NO